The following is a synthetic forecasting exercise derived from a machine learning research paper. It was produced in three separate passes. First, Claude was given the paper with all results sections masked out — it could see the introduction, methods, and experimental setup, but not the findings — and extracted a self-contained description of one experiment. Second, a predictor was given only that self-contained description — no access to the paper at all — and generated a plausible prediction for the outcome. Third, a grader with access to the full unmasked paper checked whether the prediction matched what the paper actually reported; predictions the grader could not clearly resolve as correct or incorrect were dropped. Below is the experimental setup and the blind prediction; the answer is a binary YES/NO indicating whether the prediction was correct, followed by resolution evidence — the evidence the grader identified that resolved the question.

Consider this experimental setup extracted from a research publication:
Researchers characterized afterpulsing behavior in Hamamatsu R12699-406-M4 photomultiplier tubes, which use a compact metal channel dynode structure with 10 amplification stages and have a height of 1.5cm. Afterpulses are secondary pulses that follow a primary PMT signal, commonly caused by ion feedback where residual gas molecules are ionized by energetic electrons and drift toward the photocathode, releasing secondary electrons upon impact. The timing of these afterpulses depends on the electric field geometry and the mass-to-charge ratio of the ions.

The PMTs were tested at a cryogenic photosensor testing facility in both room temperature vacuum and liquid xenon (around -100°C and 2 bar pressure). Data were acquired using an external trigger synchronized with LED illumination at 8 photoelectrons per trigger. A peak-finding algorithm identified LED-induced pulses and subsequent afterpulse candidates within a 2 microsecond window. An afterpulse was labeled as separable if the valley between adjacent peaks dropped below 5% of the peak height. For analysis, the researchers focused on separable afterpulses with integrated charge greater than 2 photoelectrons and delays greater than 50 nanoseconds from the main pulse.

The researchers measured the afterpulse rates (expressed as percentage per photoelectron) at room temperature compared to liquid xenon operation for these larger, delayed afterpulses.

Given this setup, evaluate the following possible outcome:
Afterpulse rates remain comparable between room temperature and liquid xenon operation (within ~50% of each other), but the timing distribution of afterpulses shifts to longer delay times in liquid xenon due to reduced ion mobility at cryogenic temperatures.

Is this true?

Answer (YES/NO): NO